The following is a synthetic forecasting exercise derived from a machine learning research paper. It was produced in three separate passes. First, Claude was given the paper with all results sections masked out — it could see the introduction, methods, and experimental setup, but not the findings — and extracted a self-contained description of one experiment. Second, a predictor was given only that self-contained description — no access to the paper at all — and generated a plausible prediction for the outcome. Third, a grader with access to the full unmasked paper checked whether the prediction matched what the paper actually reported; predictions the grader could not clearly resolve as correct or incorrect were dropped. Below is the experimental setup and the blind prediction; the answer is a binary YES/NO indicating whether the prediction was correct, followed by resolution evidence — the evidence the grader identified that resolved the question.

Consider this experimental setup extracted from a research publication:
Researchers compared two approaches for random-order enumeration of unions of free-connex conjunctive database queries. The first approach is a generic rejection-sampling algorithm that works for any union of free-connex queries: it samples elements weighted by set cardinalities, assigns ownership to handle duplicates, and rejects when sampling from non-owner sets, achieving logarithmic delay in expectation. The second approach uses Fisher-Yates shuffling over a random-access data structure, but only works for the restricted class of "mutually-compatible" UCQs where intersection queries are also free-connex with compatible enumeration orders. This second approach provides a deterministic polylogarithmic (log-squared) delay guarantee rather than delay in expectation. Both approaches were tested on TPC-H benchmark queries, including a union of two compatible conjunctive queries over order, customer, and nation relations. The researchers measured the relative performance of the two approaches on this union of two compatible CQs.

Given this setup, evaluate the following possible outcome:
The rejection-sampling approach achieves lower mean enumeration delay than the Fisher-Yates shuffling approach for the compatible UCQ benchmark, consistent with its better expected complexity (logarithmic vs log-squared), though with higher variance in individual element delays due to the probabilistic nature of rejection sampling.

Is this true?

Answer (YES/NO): NO